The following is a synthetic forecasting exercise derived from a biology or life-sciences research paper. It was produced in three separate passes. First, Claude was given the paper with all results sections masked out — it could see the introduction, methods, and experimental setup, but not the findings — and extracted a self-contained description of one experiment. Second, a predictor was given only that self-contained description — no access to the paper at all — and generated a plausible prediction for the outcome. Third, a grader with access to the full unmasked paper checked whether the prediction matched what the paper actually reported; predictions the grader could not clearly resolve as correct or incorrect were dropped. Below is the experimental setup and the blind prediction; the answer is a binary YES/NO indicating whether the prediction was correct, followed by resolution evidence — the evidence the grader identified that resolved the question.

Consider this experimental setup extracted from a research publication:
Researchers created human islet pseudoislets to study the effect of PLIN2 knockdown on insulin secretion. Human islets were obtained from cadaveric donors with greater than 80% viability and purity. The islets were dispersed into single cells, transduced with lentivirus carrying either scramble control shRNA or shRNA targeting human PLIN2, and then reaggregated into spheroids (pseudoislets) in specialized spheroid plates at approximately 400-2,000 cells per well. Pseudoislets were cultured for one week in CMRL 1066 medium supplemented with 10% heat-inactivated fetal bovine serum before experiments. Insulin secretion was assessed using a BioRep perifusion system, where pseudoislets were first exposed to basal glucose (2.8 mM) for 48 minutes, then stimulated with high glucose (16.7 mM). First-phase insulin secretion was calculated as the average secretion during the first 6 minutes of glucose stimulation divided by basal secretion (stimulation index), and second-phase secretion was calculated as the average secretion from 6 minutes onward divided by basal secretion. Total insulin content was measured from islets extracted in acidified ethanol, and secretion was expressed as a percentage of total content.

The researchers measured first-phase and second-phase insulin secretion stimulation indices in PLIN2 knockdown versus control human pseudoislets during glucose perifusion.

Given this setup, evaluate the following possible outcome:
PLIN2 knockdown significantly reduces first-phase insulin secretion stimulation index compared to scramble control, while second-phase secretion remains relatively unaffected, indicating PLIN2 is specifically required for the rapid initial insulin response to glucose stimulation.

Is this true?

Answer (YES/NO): NO